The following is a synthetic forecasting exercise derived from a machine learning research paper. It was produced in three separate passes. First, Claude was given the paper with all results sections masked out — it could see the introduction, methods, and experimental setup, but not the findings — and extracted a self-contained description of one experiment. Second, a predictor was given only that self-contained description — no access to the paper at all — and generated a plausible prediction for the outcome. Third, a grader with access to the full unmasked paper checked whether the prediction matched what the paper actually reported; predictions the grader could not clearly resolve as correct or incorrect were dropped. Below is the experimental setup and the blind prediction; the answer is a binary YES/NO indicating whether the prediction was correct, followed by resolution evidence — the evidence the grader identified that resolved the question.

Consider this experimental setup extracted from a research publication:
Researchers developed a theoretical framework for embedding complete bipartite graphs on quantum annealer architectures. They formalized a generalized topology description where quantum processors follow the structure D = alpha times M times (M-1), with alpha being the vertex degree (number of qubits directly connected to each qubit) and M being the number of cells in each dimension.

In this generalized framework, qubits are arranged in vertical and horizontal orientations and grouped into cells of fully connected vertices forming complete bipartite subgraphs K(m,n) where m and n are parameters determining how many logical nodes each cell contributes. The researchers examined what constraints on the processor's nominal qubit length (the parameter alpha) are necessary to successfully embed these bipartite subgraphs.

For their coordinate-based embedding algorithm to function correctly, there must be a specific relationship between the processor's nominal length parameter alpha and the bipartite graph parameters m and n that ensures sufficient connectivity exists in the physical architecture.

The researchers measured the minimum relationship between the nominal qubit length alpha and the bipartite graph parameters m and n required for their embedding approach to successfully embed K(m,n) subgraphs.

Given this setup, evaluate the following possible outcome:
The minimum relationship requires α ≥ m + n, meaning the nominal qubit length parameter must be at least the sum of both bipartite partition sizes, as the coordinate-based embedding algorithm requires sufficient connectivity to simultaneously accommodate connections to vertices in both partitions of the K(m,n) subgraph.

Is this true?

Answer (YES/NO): NO